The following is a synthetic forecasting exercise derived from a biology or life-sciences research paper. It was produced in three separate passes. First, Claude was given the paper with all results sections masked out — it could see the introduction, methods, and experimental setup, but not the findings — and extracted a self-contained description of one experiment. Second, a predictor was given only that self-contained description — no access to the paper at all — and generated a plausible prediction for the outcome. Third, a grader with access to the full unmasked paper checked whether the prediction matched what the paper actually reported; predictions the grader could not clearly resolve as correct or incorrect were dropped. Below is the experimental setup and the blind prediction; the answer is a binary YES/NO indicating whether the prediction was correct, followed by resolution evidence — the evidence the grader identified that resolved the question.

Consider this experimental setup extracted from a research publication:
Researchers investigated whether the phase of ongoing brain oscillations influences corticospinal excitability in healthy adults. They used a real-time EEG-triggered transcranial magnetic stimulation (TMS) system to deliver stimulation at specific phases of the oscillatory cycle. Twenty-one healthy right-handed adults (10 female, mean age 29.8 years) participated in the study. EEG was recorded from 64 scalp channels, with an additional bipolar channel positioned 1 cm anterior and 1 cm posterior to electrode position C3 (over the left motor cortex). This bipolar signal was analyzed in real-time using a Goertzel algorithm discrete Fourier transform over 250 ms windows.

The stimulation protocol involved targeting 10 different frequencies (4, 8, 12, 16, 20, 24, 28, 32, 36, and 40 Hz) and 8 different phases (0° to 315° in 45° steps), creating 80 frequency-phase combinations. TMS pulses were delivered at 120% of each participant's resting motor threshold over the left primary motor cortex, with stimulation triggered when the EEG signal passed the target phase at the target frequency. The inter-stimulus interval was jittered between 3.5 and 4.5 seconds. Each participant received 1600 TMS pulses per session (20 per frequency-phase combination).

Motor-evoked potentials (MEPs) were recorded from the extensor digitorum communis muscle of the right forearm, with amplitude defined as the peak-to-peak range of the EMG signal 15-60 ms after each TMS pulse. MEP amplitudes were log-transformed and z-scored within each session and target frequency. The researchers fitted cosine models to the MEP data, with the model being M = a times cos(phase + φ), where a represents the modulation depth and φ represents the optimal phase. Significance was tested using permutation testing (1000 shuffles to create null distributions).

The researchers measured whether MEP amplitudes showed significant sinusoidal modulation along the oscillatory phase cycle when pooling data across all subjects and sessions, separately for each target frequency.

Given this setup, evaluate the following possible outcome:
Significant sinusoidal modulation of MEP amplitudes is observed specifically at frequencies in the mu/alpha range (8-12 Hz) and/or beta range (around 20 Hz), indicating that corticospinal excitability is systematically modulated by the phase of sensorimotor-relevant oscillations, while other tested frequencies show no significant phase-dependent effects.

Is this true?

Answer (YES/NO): NO